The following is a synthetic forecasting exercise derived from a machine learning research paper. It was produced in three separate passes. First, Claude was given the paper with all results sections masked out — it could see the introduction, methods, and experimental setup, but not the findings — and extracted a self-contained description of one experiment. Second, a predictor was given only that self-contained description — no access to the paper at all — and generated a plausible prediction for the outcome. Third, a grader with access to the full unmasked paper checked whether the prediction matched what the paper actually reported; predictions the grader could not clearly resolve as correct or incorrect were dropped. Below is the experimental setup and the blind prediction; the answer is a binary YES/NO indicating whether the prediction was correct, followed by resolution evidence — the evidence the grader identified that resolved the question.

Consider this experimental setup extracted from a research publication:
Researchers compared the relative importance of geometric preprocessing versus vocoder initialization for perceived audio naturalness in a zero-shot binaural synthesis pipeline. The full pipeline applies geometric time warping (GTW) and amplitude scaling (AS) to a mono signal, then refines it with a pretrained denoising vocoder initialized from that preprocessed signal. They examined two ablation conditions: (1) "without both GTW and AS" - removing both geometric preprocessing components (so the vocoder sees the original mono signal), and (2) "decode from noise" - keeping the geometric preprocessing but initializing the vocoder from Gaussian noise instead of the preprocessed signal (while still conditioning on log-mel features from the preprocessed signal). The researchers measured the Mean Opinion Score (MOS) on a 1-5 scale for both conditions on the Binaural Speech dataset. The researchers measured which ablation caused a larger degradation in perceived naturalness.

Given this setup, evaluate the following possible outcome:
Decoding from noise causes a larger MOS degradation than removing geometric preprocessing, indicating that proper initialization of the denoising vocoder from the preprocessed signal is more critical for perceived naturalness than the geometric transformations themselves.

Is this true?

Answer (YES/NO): YES